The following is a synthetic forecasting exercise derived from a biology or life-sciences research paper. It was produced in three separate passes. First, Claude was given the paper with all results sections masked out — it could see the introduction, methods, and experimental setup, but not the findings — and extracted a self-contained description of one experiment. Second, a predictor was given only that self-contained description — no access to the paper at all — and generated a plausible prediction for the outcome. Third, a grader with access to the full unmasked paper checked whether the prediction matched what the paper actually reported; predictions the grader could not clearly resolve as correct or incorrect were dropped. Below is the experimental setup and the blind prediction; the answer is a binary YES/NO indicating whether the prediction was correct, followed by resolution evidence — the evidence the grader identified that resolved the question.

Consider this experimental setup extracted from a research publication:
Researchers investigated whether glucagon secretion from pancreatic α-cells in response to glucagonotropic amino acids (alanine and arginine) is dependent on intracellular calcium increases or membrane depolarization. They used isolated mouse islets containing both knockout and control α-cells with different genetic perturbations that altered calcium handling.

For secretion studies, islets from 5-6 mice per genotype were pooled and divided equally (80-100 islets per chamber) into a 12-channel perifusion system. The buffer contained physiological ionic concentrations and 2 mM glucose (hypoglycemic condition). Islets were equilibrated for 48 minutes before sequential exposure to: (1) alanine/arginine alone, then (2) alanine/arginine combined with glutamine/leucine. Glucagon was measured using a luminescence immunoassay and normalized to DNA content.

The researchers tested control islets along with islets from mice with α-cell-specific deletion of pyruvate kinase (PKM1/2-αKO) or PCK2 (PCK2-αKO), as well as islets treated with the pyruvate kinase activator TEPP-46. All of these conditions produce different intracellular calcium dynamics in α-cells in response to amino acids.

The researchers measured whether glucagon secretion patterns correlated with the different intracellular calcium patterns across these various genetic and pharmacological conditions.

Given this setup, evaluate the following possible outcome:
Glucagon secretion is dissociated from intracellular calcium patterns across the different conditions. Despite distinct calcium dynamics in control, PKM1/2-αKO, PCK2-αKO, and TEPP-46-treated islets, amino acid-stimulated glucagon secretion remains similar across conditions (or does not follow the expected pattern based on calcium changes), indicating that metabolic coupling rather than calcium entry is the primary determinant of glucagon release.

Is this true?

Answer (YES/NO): YES